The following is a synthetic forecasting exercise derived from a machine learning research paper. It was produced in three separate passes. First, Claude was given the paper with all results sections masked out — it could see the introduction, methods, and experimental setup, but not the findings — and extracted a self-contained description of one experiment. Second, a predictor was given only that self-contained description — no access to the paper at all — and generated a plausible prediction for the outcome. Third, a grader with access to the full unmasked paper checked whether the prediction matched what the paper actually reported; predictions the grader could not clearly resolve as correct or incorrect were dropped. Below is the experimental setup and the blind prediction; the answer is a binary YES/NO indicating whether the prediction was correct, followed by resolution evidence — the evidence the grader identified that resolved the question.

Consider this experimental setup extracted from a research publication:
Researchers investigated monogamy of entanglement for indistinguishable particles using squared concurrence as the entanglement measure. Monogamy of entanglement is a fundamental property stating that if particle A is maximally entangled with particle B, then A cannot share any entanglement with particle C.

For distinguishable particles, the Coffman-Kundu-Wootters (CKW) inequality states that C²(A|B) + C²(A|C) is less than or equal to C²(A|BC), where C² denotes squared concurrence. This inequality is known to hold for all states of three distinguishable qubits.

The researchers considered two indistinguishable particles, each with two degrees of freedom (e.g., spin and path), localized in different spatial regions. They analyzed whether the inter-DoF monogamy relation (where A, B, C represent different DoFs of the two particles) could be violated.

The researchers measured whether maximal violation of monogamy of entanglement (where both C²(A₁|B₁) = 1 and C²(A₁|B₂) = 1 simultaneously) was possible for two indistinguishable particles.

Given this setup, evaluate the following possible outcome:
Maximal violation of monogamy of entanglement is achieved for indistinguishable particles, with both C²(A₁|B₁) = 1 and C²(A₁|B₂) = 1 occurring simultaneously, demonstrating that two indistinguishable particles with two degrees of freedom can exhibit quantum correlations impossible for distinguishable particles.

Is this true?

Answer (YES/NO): YES